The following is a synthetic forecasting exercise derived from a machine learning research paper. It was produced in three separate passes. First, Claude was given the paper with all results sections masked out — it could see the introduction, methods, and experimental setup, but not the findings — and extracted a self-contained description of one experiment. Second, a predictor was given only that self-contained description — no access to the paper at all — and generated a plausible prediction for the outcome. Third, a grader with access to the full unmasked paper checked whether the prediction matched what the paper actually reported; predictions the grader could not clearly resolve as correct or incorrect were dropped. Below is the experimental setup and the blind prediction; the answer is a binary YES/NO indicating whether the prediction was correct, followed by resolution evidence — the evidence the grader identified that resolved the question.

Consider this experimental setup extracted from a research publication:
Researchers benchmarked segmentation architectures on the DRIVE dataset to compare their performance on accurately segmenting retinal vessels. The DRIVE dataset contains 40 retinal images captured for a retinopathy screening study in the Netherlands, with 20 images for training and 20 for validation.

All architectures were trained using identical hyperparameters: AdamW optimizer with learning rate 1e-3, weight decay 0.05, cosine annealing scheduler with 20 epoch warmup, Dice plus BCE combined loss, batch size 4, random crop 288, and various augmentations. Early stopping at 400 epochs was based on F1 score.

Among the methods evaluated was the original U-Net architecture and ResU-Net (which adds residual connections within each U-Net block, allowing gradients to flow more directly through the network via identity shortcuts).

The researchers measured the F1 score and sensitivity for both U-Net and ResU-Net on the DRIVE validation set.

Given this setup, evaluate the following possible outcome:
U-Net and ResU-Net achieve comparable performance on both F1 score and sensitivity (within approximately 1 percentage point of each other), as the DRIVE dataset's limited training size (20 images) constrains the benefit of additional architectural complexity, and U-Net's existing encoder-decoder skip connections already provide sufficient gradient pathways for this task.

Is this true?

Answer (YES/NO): YES